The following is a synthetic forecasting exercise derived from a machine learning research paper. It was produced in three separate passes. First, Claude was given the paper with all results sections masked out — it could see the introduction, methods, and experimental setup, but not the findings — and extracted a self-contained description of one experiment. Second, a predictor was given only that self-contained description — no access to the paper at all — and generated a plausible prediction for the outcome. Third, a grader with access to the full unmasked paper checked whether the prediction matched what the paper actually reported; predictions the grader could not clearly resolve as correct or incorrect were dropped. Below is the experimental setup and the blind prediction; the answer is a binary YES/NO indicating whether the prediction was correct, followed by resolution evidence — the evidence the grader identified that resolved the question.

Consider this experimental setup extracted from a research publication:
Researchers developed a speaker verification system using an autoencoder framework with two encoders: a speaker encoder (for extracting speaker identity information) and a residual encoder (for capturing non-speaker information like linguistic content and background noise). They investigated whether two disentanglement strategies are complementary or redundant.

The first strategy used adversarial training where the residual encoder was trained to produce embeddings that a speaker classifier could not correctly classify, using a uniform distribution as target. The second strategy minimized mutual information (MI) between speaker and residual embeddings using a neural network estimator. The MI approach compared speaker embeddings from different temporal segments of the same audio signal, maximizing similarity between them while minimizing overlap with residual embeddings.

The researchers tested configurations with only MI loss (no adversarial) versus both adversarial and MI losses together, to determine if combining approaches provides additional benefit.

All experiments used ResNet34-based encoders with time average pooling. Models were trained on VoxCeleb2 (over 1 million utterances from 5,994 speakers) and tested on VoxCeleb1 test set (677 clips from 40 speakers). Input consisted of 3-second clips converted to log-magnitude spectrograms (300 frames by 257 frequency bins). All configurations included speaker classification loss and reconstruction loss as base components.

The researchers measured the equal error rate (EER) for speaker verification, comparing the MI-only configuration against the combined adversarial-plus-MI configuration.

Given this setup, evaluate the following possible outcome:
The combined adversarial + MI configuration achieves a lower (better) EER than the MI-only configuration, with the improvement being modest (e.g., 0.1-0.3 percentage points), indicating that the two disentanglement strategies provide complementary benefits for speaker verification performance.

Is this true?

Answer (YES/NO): YES